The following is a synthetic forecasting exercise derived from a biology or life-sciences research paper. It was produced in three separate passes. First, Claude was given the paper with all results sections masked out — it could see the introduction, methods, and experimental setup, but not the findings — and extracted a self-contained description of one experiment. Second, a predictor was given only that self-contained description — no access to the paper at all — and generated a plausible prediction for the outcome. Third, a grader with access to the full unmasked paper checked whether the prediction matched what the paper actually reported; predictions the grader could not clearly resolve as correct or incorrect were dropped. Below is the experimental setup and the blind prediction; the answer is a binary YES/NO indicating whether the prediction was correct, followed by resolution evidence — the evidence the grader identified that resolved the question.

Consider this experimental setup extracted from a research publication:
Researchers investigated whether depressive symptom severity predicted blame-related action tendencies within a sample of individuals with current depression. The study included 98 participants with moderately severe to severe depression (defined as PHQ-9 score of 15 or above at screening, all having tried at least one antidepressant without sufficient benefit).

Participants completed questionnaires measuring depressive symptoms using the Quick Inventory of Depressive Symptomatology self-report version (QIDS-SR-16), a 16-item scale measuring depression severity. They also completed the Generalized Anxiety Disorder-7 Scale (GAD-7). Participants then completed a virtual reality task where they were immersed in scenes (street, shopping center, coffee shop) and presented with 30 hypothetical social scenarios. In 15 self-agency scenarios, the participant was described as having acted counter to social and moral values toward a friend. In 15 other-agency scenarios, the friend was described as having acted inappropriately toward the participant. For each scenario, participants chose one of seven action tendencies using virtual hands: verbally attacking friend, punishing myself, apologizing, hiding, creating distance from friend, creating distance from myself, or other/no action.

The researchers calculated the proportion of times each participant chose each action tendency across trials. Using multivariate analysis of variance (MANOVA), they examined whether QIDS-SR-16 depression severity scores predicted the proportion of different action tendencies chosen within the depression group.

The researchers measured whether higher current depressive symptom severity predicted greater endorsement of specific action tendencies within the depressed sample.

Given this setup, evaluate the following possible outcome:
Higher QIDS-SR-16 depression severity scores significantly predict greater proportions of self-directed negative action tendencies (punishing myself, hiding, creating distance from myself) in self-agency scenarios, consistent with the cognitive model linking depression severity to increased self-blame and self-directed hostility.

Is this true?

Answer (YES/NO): NO